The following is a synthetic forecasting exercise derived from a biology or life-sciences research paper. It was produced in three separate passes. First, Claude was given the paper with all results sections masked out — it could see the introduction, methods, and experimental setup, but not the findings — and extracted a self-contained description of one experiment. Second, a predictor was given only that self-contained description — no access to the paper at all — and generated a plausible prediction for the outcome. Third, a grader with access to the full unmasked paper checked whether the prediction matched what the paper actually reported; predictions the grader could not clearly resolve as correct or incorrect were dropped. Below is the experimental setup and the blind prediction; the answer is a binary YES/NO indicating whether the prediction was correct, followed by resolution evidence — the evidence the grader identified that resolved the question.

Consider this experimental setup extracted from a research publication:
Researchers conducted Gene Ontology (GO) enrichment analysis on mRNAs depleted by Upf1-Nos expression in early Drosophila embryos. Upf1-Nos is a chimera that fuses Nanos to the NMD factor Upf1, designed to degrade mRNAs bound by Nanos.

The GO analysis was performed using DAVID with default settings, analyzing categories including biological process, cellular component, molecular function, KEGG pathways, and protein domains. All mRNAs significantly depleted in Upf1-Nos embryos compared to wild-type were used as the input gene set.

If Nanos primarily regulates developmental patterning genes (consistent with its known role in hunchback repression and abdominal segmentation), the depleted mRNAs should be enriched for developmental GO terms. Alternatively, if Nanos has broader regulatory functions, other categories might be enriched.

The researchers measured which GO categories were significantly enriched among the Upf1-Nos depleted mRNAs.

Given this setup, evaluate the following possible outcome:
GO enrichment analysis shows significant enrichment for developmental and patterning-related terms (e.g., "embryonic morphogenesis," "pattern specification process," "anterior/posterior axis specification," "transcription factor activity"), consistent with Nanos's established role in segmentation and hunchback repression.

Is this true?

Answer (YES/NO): NO